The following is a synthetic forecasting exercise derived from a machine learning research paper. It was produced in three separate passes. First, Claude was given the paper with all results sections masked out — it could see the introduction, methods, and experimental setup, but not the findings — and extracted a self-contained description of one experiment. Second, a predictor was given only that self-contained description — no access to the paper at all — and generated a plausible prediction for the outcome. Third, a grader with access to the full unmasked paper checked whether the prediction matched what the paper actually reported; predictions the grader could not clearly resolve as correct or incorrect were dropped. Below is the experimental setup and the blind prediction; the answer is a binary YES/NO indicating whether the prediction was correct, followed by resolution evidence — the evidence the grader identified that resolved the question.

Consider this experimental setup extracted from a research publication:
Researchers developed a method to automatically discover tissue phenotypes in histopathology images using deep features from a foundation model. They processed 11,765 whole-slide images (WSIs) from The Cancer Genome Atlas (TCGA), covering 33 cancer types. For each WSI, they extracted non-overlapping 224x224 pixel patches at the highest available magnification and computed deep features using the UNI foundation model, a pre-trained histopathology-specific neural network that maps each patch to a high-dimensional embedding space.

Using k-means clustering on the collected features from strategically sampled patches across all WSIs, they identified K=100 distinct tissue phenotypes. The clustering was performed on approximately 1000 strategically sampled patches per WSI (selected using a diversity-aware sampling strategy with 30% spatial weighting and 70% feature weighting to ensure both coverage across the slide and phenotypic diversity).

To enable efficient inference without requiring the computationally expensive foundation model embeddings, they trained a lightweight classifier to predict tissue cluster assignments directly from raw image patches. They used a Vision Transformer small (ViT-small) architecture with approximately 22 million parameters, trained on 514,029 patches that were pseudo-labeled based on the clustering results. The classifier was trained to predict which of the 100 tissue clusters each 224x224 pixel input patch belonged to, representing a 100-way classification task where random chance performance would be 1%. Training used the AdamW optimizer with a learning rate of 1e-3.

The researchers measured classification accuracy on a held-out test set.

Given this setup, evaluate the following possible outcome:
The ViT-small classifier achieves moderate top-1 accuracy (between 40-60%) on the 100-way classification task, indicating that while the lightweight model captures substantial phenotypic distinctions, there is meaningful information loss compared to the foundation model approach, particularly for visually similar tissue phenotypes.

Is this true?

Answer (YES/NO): YES